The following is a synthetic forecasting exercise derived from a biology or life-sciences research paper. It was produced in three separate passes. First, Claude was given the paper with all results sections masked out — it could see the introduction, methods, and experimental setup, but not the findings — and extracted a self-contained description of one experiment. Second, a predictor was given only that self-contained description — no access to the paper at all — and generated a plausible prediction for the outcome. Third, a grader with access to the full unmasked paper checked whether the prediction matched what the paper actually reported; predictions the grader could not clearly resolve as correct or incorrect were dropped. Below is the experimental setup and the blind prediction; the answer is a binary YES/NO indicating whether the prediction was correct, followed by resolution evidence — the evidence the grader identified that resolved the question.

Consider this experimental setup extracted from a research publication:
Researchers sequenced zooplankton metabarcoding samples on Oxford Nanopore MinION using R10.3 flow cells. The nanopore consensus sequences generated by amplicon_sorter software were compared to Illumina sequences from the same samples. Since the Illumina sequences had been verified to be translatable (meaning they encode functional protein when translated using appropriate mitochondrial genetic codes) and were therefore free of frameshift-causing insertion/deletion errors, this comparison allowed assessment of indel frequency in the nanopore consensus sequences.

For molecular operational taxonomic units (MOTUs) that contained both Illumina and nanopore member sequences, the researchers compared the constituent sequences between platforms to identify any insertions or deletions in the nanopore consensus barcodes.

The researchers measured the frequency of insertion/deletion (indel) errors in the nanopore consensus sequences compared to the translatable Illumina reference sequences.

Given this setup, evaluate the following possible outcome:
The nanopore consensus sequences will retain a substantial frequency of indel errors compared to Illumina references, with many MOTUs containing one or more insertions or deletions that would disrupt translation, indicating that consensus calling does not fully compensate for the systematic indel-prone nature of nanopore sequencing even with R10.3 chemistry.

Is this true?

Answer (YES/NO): NO